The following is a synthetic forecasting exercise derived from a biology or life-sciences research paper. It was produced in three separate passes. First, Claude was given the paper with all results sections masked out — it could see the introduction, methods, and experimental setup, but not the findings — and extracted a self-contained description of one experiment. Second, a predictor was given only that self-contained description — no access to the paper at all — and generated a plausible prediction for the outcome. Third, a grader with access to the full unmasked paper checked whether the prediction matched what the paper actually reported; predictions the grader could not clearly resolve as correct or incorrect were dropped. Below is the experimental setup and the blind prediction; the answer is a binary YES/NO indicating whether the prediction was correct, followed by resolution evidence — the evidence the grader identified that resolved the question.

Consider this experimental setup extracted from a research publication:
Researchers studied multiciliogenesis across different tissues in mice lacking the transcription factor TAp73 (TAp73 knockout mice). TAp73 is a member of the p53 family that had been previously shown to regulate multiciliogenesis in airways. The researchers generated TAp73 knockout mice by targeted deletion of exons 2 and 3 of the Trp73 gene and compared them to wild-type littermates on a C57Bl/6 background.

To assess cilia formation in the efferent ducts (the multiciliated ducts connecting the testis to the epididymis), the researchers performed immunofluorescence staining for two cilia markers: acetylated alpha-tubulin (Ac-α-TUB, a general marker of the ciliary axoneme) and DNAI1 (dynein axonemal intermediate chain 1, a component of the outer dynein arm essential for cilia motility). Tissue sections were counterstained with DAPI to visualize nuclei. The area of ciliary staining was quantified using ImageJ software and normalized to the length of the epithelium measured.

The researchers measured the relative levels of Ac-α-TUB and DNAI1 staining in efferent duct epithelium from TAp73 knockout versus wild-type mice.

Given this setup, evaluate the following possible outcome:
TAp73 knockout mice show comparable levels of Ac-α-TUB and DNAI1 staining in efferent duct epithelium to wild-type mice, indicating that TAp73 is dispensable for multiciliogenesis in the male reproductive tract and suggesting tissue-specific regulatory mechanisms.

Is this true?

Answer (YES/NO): NO